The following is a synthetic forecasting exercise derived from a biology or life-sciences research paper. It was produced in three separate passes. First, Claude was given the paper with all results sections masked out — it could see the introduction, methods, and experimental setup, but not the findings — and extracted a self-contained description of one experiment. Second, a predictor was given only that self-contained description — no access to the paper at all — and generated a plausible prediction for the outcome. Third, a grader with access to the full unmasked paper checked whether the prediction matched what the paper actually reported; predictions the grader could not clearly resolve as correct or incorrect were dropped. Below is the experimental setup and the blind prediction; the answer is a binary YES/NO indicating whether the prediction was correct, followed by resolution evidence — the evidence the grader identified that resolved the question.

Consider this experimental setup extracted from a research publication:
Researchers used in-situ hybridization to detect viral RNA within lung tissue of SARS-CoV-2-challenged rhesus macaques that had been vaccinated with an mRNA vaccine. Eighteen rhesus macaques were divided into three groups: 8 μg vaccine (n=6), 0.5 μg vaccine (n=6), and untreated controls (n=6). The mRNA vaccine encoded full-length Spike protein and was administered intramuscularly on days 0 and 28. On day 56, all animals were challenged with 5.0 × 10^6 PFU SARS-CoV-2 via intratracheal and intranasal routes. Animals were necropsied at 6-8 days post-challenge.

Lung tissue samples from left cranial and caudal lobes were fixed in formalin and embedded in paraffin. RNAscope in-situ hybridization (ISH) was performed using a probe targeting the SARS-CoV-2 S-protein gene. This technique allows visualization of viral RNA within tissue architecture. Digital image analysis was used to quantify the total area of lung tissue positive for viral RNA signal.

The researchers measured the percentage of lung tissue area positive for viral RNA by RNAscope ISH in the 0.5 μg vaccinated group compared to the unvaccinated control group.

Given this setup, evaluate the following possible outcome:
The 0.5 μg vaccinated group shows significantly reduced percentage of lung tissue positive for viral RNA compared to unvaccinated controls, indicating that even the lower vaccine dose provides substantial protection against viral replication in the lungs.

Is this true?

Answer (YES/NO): NO